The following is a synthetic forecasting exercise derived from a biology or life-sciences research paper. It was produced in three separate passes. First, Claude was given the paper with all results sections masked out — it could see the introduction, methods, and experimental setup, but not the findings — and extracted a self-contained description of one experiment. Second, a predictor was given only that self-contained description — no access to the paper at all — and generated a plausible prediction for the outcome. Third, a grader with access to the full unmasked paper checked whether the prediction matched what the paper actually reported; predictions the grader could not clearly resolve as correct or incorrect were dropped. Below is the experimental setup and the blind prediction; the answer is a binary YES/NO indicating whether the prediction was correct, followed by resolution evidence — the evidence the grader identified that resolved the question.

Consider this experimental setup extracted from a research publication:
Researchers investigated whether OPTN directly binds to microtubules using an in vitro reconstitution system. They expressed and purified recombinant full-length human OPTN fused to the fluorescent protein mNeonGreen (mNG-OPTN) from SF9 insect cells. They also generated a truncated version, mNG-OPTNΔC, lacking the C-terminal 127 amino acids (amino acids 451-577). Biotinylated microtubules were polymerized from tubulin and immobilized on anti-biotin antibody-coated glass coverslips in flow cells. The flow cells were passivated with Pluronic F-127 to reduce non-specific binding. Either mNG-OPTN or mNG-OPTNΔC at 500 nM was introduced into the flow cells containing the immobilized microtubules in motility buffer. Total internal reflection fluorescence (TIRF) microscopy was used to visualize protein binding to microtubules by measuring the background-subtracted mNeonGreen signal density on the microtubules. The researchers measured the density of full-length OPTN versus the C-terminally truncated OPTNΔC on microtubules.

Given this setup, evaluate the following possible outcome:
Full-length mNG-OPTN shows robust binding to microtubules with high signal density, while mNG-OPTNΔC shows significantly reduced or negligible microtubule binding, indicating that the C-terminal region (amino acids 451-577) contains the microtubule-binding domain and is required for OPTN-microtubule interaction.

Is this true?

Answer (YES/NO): YES